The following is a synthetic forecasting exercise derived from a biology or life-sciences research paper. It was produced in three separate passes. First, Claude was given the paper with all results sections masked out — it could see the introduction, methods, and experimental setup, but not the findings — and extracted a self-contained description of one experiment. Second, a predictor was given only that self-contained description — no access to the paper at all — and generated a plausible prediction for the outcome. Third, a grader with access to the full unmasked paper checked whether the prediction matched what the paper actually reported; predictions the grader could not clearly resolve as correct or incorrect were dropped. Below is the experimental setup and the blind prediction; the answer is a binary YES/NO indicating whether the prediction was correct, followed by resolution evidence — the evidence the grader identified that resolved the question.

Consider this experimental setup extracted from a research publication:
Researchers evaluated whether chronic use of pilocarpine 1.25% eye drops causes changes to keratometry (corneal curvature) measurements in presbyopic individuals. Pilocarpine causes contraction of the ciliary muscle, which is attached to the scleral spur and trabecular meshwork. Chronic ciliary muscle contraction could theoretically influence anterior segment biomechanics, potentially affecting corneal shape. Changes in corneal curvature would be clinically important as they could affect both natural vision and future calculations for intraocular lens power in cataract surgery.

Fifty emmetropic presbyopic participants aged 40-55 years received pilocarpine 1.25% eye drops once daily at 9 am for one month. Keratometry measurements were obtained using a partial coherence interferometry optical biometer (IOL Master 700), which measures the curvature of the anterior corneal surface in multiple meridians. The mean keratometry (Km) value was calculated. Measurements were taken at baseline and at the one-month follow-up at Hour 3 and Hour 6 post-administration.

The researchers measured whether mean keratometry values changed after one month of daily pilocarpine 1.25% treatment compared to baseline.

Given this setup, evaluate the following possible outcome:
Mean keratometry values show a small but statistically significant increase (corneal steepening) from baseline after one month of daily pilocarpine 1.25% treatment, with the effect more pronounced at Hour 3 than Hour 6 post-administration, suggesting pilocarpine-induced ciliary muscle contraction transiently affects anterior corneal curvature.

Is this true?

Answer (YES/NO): NO